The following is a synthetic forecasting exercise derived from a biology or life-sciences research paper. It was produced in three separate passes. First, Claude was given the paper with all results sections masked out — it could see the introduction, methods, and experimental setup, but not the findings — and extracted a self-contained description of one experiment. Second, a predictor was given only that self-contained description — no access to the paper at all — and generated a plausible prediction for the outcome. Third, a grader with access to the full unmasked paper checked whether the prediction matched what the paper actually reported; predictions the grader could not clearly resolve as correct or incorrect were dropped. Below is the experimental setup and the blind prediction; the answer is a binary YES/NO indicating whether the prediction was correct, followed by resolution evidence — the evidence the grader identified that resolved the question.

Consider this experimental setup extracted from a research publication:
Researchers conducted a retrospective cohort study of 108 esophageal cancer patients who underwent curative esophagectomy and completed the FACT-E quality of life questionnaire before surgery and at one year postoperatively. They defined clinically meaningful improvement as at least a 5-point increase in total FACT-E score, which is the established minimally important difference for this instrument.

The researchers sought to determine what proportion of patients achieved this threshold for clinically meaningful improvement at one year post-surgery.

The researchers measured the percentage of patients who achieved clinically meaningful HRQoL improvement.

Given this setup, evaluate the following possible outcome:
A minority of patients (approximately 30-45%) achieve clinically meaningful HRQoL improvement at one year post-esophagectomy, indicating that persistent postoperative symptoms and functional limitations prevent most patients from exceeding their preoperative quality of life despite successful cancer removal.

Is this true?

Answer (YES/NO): YES